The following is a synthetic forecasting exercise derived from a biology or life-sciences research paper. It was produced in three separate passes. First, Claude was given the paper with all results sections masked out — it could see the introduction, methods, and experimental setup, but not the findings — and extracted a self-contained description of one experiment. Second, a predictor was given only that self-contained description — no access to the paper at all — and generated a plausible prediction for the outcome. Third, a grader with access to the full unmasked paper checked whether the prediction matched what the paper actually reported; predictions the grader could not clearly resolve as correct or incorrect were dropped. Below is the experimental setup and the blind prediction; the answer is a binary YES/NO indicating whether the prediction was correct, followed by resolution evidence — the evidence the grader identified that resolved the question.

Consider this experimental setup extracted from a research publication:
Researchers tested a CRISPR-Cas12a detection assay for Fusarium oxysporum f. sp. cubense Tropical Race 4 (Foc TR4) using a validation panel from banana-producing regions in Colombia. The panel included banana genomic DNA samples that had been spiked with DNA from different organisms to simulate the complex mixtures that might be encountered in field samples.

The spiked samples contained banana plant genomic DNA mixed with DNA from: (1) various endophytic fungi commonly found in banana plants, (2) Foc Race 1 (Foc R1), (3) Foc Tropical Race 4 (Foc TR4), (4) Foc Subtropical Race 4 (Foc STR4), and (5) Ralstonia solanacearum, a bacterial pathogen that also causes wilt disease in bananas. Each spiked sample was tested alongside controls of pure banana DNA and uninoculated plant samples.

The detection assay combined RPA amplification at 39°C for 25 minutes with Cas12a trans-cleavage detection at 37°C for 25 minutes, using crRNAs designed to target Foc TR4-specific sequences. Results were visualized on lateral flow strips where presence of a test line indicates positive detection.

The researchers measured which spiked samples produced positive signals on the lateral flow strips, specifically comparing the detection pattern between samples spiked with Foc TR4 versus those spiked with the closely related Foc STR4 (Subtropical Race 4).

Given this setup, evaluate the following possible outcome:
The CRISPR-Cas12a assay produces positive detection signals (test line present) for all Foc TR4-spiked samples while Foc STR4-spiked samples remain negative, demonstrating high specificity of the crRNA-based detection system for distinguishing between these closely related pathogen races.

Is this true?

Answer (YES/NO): YES